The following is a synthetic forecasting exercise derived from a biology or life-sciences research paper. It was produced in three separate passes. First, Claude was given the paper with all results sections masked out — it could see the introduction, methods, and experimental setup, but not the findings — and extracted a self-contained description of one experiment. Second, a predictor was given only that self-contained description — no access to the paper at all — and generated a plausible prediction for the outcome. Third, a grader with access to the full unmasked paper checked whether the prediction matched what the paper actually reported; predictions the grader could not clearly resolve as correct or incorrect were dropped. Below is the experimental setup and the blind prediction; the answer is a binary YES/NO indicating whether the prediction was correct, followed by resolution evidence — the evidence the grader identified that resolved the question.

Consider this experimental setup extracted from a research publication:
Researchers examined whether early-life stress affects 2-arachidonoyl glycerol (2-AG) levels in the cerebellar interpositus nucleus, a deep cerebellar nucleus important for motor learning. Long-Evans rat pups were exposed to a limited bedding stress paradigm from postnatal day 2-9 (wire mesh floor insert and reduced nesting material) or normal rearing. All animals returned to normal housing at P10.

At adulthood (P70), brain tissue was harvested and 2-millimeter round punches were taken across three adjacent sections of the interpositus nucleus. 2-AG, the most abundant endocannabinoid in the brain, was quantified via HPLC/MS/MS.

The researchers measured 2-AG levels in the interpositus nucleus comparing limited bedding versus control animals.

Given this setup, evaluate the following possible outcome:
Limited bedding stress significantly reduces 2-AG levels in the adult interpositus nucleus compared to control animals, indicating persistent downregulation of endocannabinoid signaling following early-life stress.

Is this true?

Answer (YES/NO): NO